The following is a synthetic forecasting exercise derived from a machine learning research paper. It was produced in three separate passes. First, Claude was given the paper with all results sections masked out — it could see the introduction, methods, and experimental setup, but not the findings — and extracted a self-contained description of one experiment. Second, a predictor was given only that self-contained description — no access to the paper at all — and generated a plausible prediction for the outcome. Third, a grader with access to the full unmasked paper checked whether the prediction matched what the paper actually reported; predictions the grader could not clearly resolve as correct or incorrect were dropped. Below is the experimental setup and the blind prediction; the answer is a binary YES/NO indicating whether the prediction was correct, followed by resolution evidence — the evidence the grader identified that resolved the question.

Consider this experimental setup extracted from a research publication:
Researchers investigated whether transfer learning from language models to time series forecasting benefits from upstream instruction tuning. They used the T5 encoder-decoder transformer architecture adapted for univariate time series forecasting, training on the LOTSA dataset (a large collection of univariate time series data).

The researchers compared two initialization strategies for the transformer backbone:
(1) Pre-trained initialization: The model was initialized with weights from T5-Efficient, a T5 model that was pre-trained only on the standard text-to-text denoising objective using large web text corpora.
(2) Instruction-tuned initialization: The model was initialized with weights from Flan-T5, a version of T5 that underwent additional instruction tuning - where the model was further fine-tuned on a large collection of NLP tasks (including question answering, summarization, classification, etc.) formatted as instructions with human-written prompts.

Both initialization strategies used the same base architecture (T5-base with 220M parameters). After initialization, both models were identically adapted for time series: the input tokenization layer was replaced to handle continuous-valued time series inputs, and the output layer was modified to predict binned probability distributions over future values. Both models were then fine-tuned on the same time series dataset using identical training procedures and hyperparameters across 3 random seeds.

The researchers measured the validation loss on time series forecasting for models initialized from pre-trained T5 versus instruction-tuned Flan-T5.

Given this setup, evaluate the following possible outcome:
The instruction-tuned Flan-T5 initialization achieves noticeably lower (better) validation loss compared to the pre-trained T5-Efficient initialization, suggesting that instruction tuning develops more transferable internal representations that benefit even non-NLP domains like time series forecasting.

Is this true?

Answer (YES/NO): NO